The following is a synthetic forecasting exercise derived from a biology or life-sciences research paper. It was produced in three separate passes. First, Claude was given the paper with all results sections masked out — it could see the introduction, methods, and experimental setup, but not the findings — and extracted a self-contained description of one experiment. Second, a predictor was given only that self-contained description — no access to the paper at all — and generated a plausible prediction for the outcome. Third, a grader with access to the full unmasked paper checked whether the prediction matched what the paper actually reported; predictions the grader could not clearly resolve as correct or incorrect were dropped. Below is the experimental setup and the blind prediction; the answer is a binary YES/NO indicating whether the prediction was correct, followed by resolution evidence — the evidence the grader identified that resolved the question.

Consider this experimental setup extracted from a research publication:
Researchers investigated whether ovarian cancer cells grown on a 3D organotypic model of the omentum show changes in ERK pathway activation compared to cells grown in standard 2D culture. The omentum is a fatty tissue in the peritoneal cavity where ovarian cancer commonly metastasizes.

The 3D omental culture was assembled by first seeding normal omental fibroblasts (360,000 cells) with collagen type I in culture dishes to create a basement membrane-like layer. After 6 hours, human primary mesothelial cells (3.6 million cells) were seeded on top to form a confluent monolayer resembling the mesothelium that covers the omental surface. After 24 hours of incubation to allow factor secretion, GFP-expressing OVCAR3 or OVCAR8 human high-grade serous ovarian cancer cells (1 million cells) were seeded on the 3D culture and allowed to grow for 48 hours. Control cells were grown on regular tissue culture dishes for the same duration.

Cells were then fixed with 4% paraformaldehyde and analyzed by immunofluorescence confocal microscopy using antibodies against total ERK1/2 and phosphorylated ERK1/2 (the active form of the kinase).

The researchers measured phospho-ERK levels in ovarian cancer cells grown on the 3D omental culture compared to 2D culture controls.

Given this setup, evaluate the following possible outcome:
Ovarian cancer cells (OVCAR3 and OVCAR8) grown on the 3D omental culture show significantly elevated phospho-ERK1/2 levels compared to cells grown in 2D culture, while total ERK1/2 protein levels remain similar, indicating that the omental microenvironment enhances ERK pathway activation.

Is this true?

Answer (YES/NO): NO